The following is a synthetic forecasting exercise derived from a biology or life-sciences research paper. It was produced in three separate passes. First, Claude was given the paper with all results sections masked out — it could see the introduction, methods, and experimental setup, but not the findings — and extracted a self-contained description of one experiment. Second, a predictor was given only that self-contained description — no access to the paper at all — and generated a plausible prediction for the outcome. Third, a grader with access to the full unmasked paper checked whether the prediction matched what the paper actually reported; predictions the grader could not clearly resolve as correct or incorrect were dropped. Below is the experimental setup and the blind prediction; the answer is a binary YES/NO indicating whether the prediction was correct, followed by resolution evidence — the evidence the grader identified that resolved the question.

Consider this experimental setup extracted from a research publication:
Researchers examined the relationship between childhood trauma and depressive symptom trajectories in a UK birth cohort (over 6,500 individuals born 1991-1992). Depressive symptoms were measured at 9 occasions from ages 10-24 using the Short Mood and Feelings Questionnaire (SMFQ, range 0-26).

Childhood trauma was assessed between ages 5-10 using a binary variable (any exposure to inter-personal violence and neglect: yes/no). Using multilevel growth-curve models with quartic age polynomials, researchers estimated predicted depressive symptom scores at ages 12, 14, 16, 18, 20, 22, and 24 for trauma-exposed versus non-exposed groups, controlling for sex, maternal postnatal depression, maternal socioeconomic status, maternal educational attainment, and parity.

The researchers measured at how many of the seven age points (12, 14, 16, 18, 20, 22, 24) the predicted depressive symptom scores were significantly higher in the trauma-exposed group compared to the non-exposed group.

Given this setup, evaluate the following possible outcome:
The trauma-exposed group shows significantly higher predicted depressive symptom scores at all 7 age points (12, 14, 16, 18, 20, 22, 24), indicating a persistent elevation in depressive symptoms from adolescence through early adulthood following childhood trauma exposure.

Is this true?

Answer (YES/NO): YES